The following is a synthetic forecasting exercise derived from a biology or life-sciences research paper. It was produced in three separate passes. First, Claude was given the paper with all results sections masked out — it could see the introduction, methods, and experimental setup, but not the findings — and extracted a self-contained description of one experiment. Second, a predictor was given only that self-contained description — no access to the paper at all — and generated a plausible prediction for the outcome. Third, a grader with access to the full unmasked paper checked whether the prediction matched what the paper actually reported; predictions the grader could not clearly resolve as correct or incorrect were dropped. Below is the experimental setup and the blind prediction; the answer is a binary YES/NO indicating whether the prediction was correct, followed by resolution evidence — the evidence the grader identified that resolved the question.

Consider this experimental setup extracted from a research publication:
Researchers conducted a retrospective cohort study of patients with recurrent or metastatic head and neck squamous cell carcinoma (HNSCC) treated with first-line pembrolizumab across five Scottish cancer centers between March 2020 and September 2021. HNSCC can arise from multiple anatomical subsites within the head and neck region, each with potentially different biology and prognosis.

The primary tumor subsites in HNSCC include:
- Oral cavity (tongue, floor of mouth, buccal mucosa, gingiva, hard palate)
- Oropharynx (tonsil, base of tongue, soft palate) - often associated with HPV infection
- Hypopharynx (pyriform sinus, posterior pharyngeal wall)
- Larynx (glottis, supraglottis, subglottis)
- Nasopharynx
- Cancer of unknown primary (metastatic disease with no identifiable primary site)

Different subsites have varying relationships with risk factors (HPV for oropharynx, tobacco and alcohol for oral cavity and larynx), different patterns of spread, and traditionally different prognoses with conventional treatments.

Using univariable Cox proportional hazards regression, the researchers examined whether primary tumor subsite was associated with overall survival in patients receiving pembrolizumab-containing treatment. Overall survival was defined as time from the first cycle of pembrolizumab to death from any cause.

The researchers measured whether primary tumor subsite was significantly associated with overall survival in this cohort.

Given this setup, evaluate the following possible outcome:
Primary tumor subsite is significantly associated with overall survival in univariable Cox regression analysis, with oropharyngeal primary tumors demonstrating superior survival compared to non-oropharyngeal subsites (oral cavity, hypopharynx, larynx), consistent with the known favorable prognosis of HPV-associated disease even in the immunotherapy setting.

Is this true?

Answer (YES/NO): NO